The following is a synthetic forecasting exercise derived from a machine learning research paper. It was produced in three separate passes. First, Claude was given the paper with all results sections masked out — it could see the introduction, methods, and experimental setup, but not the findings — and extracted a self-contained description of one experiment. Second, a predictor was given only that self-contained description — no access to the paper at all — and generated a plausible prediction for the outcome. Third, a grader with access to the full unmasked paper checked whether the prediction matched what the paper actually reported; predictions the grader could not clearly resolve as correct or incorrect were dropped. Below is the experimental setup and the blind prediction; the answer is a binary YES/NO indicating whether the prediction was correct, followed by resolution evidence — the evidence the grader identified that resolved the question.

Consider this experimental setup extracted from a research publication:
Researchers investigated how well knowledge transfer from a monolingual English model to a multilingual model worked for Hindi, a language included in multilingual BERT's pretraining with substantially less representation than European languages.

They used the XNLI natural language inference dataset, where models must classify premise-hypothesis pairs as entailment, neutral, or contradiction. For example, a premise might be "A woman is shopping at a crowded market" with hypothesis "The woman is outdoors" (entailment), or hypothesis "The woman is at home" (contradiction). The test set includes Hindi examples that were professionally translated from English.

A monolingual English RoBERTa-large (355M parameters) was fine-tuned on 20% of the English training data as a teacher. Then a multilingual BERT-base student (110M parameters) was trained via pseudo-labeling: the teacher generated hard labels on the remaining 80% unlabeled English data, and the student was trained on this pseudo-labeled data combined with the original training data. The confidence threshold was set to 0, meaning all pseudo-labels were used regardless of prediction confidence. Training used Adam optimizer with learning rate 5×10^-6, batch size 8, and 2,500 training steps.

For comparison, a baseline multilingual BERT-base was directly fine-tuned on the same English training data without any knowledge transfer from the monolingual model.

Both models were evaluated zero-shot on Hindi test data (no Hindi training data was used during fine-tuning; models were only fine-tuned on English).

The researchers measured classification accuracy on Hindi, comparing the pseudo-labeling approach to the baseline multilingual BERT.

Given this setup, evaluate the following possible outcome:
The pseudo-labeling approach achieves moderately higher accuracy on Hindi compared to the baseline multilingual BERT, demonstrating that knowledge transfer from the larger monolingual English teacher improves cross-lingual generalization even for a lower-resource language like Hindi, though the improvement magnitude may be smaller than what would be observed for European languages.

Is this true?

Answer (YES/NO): NO